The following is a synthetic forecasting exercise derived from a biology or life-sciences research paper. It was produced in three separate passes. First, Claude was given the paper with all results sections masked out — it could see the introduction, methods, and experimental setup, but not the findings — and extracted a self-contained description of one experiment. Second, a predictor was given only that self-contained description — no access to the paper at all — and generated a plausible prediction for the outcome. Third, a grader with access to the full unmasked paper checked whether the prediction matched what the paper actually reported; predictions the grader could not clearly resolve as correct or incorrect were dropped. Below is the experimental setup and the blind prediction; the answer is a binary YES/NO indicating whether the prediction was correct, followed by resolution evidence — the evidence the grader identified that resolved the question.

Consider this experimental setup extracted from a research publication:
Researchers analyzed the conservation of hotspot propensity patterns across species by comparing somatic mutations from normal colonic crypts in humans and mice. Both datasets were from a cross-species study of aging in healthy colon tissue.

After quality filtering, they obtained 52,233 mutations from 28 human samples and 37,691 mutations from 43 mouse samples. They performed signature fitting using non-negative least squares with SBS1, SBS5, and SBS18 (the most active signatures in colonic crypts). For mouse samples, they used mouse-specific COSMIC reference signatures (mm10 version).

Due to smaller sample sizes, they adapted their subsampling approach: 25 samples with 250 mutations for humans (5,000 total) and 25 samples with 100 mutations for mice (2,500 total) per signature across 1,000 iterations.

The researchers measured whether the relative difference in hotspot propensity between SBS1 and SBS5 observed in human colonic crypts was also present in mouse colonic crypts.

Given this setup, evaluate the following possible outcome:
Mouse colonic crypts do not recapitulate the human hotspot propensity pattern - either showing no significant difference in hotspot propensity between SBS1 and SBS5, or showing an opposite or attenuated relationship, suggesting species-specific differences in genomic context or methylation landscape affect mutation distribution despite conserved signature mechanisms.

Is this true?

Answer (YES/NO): NO